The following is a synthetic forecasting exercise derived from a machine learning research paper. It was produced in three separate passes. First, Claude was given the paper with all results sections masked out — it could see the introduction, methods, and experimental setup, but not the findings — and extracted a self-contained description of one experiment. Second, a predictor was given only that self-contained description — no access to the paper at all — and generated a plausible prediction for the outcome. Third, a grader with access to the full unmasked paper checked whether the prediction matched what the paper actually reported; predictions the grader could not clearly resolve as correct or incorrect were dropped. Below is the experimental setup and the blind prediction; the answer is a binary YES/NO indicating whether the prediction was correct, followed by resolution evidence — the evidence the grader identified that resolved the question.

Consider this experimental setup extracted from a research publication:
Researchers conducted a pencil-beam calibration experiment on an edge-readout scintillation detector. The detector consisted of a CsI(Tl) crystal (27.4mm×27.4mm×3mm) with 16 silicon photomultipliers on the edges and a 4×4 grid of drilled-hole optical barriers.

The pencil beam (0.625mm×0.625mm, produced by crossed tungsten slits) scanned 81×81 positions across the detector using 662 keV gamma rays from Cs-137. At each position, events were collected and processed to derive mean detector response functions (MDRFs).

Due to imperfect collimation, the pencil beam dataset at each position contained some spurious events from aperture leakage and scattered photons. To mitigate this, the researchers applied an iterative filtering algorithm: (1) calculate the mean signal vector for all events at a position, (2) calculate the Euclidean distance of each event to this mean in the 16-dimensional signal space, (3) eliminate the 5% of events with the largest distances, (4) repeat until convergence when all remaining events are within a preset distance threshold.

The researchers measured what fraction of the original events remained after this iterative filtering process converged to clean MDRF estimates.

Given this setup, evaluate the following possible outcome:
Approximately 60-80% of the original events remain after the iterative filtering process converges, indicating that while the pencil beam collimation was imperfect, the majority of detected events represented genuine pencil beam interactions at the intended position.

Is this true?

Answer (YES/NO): NO